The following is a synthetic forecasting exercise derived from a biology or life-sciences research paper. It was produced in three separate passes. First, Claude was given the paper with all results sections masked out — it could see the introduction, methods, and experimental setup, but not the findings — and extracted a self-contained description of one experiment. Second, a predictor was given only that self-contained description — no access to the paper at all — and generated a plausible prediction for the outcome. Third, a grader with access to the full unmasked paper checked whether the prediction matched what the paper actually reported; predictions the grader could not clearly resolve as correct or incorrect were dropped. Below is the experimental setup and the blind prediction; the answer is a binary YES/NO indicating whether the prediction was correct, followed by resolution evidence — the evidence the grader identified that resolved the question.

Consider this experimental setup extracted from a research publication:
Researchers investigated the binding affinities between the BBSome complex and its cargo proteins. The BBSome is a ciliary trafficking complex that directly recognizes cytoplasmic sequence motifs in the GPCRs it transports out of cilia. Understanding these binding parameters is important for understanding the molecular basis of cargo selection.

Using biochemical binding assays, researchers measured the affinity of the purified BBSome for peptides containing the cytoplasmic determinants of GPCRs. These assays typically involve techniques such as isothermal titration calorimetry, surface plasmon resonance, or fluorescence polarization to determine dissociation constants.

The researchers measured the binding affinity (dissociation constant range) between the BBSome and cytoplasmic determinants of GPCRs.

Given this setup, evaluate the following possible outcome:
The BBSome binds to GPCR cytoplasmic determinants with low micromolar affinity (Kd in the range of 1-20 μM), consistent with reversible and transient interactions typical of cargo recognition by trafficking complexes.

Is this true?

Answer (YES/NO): YES